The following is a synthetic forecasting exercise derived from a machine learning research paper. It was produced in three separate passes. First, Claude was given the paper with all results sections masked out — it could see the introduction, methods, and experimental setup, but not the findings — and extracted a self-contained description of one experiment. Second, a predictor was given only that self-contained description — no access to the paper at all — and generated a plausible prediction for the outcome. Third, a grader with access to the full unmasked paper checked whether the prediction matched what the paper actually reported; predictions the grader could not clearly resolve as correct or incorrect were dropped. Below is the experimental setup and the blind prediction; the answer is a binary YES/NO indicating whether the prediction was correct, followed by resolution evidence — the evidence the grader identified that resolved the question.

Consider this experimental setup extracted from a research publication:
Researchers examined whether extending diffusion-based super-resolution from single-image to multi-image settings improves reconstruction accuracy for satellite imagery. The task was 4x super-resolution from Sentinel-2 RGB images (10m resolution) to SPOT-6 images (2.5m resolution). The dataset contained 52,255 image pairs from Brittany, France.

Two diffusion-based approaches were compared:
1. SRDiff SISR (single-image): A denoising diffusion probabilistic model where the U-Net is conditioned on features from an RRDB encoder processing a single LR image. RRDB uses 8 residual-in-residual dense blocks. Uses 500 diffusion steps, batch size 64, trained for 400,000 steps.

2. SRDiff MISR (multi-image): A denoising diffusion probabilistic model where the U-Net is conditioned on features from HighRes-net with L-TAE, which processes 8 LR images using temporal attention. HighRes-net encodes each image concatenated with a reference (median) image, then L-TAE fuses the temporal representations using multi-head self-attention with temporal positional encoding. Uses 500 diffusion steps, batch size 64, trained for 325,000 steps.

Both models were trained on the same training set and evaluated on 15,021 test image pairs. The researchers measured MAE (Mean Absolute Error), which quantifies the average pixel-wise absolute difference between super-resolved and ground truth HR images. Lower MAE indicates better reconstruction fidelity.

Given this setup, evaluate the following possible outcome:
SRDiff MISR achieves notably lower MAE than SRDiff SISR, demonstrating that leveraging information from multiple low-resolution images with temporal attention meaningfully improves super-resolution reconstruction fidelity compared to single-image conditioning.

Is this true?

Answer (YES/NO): NO